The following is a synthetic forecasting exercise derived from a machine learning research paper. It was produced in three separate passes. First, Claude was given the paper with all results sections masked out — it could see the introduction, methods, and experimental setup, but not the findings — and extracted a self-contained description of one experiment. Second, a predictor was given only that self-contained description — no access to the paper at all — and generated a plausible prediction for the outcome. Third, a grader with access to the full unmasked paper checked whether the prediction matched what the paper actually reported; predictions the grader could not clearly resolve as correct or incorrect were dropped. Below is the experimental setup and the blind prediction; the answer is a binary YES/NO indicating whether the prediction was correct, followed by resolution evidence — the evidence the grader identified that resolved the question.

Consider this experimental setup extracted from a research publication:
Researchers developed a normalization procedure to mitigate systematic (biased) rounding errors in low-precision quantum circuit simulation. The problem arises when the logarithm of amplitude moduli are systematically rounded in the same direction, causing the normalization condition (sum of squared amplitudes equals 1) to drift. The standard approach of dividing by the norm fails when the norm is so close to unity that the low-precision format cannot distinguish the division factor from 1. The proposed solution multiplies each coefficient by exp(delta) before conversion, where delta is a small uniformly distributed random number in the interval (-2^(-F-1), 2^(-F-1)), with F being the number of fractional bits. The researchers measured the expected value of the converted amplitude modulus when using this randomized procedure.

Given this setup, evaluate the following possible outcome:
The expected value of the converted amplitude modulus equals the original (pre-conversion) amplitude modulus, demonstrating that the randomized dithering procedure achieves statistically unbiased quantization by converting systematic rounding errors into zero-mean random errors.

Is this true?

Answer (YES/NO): YES